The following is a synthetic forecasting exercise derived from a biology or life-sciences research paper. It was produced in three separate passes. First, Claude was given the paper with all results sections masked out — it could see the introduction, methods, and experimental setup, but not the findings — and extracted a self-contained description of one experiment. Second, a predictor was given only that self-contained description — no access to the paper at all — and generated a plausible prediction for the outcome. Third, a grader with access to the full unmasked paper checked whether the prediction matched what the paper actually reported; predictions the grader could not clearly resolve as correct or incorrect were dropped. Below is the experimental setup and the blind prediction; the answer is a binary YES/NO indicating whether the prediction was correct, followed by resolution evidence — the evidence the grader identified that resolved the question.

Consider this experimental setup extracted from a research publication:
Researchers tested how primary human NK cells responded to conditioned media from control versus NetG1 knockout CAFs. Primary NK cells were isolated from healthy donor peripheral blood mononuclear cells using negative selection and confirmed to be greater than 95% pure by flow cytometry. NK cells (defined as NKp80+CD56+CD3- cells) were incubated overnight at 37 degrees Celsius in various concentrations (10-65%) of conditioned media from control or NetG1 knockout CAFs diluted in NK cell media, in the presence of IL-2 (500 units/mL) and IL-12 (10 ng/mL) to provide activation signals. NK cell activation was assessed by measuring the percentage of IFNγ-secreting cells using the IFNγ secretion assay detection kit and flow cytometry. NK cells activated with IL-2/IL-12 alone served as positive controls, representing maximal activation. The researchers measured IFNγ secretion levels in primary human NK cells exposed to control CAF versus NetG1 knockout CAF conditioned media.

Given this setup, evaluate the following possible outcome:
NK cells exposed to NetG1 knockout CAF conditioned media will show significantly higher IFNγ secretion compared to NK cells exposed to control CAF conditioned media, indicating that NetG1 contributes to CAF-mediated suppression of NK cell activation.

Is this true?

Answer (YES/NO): YES